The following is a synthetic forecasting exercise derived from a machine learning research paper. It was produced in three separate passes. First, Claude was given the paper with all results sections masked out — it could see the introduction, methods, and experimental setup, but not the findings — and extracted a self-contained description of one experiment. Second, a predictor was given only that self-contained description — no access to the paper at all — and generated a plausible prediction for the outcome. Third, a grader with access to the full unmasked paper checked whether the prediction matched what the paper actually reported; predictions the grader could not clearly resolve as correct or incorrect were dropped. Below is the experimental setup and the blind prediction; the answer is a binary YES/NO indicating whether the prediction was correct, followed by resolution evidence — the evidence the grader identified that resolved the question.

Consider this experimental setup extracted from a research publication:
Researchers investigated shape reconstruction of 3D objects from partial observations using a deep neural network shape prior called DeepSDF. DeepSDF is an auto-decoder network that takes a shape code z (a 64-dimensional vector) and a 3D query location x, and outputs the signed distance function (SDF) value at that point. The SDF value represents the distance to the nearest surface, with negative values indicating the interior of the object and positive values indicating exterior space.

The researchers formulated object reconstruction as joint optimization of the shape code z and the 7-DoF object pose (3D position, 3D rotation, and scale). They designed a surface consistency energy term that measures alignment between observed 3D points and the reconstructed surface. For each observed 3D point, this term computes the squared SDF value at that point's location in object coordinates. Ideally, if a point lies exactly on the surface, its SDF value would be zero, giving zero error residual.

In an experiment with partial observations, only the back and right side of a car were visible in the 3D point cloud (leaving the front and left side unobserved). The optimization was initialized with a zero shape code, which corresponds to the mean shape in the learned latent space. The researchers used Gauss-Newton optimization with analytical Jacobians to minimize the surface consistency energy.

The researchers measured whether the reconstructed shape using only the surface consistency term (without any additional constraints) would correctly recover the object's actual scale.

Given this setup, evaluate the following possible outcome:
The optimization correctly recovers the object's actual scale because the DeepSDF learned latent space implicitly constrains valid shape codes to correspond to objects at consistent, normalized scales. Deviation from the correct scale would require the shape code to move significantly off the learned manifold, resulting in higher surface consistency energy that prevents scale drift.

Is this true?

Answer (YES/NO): NO